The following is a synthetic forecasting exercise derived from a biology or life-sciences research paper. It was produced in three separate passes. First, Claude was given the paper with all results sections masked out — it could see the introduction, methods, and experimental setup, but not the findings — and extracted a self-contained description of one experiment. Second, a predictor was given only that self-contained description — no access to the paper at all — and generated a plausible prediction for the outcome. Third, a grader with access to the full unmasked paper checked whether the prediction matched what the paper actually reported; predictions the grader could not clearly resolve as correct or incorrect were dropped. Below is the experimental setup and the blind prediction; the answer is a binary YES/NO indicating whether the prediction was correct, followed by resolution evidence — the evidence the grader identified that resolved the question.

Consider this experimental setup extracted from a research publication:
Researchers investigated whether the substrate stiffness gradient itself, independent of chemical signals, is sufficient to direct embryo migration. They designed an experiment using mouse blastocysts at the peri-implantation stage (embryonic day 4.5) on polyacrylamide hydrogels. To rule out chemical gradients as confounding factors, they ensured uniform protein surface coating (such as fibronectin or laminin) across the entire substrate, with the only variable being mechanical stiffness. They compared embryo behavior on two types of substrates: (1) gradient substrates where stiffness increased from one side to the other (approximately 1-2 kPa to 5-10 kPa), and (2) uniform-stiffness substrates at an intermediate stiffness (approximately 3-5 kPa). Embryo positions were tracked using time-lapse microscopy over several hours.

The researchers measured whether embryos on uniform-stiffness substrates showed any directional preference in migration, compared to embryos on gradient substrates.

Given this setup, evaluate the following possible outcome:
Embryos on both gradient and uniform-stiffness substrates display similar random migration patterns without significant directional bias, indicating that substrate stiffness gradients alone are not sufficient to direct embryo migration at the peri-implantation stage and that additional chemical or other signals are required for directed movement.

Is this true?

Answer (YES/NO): NO